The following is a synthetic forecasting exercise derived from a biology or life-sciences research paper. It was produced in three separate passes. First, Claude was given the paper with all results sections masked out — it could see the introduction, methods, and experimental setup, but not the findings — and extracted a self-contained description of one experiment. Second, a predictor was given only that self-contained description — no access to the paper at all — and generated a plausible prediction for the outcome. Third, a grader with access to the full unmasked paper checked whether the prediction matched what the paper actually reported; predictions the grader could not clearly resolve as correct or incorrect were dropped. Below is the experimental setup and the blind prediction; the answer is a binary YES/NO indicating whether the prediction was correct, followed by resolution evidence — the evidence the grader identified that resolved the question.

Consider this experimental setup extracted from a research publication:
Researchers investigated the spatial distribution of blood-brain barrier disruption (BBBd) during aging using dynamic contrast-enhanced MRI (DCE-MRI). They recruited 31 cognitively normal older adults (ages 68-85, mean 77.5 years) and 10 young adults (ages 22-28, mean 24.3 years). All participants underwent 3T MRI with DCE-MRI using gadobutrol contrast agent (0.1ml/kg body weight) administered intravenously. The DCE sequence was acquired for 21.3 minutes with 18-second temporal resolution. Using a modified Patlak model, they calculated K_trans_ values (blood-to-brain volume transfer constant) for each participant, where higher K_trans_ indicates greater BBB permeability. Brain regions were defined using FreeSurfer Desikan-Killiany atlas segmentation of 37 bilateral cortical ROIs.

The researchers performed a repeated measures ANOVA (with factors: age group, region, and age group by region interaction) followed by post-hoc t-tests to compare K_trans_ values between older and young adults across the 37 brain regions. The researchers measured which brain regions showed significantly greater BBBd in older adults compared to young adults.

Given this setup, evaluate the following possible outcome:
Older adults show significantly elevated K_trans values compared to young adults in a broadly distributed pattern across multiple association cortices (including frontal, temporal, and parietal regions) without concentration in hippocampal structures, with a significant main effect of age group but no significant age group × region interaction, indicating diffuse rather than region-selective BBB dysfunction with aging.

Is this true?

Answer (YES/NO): NO